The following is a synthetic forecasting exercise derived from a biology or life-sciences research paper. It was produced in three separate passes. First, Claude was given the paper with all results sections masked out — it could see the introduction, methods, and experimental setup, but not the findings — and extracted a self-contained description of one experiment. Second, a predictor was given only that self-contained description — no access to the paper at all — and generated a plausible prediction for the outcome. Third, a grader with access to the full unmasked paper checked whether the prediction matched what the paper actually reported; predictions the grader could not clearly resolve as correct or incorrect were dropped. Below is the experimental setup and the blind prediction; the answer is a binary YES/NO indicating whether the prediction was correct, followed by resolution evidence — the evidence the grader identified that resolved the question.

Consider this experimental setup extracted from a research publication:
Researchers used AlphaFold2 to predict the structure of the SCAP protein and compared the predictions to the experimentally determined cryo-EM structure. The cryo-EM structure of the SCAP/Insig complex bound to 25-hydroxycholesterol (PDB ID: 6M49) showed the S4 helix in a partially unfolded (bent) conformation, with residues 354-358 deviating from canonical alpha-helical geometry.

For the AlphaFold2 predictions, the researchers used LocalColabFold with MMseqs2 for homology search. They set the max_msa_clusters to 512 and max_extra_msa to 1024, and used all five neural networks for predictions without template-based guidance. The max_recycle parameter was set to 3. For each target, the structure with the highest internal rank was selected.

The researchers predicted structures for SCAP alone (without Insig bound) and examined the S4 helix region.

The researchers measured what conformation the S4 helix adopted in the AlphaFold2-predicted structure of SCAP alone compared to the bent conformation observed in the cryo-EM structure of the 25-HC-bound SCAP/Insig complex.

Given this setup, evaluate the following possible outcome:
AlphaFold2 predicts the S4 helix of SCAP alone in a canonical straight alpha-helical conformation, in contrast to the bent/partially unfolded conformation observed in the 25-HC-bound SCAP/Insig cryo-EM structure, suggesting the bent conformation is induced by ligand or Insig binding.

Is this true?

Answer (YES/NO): YES